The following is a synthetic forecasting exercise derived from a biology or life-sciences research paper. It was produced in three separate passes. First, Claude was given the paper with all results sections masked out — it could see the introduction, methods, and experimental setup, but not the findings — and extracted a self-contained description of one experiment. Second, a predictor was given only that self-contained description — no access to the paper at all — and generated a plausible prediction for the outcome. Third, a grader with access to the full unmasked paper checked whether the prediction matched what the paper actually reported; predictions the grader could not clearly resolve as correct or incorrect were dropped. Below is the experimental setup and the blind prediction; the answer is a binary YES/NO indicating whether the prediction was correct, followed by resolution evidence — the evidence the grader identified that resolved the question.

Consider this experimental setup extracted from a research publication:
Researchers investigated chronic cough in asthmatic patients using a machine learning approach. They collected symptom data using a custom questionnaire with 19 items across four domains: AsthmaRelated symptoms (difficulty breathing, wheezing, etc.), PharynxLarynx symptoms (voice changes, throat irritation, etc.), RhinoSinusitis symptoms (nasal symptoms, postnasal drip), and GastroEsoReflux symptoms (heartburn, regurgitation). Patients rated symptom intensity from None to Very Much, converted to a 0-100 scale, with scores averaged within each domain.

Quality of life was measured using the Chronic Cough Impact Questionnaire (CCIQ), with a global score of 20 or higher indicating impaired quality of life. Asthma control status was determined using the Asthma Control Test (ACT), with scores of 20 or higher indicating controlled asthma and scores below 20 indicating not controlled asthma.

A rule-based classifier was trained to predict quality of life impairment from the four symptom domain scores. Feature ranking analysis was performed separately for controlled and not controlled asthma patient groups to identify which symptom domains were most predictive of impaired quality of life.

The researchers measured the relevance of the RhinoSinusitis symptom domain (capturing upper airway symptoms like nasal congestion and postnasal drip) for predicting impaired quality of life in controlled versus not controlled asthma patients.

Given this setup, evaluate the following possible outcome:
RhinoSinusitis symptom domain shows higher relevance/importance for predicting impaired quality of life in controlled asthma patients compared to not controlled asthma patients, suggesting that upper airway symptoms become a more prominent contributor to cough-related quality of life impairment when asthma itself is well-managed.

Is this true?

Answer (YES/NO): YES